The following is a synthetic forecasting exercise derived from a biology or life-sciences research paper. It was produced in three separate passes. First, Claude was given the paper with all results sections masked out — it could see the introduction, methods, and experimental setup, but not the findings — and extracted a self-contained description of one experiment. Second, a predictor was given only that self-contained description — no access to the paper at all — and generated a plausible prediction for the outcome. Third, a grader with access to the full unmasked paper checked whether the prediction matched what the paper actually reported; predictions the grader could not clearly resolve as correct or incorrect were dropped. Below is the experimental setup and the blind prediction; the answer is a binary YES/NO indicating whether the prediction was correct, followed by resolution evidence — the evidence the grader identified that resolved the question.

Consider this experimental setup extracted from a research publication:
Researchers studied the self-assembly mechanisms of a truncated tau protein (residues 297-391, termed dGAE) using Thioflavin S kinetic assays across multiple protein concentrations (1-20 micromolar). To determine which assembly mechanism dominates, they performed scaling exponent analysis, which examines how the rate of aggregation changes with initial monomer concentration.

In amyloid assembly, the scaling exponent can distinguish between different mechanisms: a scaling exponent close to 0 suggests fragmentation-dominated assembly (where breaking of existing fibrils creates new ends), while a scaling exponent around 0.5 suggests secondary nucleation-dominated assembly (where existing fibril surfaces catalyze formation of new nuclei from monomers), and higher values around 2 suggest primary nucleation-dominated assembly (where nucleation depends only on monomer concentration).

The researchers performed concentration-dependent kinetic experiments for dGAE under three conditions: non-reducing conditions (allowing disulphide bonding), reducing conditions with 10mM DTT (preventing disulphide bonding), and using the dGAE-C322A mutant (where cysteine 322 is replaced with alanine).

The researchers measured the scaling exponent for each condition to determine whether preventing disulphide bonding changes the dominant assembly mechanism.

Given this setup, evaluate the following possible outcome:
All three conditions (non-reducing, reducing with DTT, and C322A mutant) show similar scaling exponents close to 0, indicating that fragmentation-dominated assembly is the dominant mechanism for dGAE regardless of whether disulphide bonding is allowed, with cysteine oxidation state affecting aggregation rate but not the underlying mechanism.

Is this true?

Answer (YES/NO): NO